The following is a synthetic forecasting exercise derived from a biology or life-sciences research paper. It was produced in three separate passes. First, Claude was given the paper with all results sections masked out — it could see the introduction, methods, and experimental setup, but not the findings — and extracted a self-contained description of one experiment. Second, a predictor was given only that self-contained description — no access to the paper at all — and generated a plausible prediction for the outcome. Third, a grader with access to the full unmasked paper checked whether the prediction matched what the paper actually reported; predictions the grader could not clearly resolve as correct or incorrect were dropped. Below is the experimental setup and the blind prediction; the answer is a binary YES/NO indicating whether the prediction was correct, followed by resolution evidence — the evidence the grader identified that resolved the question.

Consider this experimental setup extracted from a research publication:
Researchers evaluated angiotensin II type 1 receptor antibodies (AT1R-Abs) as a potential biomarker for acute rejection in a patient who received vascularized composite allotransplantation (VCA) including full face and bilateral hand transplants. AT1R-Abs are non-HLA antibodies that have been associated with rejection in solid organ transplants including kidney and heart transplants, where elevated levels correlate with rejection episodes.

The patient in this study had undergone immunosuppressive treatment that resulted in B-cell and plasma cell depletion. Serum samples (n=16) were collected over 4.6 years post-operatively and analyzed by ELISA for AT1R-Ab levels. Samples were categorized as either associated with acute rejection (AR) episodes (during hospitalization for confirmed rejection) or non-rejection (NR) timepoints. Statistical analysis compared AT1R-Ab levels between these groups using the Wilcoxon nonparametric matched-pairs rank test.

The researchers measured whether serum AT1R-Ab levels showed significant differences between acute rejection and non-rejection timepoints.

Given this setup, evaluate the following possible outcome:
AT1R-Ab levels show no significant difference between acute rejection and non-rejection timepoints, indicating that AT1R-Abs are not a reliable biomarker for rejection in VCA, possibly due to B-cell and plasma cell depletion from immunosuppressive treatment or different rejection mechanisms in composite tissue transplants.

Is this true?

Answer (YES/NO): YES